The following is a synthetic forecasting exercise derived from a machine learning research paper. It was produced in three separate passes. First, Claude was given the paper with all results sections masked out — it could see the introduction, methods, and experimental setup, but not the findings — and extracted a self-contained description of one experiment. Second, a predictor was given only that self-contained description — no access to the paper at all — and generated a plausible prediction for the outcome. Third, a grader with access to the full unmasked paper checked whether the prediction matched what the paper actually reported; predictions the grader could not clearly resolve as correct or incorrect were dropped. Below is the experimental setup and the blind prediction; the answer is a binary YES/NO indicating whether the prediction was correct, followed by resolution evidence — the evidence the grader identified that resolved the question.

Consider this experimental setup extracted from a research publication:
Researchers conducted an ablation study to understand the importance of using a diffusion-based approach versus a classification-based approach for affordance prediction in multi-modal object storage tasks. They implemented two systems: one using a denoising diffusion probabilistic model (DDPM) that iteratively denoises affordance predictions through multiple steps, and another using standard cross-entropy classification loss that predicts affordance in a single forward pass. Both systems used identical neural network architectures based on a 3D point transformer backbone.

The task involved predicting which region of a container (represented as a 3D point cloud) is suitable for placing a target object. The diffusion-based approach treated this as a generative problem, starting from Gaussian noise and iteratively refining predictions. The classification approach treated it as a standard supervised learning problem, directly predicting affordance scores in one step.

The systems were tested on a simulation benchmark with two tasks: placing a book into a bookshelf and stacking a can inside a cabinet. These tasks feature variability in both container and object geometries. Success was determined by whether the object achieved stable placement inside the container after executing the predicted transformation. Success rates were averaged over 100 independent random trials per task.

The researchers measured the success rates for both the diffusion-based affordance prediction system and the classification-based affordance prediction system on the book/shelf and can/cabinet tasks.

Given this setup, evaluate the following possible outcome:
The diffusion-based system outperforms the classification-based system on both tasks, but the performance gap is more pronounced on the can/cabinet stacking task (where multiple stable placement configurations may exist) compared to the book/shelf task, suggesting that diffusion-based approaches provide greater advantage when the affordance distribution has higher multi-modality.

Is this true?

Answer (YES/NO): NO